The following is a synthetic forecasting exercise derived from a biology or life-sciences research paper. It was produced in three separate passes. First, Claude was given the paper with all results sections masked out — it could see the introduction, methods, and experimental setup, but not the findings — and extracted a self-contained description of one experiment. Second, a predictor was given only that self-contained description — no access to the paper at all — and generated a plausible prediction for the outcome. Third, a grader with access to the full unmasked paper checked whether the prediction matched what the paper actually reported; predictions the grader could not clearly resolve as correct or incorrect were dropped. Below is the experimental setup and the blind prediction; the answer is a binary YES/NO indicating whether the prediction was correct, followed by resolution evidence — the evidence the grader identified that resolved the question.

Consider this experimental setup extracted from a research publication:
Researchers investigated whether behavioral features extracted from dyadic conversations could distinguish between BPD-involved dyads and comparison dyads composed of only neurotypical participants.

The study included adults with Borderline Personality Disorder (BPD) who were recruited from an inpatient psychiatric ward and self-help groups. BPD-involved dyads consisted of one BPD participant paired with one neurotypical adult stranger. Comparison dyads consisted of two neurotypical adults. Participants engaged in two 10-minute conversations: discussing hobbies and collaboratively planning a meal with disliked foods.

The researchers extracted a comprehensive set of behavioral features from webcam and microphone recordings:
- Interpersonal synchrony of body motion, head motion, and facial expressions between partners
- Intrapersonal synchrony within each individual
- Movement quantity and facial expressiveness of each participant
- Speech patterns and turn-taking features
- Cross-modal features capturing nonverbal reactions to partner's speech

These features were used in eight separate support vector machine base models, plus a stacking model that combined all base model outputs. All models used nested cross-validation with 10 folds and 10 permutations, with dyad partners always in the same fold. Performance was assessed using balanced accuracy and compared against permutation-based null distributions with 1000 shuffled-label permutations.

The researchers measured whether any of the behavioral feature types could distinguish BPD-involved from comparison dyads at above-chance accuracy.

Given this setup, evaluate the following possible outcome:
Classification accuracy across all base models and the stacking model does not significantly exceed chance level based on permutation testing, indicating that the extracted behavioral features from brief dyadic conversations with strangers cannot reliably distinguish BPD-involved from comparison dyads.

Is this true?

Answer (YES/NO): NO